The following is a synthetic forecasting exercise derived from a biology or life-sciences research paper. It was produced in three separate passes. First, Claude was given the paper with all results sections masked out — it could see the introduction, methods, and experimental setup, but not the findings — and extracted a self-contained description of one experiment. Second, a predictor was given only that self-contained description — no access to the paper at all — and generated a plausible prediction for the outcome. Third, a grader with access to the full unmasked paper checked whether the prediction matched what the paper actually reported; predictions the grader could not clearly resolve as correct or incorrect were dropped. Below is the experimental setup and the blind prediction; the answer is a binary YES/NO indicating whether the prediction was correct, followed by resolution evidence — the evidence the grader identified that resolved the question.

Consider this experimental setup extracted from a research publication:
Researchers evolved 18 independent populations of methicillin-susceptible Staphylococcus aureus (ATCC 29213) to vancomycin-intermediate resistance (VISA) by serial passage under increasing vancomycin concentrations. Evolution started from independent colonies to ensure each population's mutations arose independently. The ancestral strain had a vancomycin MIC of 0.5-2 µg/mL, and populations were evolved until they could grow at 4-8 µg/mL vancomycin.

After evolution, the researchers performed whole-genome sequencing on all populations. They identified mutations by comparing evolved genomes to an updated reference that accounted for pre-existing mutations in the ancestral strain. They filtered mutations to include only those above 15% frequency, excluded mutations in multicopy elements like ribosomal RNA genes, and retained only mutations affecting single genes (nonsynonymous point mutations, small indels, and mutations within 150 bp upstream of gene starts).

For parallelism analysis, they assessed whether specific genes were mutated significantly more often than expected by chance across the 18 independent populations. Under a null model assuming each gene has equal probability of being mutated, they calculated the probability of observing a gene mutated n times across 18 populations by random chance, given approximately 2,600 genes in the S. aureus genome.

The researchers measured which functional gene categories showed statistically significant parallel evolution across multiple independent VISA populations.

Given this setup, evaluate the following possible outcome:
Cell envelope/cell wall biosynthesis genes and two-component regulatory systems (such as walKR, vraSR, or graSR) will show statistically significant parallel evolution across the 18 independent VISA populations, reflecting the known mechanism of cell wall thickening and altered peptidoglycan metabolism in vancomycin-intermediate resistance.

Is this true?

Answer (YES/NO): YES